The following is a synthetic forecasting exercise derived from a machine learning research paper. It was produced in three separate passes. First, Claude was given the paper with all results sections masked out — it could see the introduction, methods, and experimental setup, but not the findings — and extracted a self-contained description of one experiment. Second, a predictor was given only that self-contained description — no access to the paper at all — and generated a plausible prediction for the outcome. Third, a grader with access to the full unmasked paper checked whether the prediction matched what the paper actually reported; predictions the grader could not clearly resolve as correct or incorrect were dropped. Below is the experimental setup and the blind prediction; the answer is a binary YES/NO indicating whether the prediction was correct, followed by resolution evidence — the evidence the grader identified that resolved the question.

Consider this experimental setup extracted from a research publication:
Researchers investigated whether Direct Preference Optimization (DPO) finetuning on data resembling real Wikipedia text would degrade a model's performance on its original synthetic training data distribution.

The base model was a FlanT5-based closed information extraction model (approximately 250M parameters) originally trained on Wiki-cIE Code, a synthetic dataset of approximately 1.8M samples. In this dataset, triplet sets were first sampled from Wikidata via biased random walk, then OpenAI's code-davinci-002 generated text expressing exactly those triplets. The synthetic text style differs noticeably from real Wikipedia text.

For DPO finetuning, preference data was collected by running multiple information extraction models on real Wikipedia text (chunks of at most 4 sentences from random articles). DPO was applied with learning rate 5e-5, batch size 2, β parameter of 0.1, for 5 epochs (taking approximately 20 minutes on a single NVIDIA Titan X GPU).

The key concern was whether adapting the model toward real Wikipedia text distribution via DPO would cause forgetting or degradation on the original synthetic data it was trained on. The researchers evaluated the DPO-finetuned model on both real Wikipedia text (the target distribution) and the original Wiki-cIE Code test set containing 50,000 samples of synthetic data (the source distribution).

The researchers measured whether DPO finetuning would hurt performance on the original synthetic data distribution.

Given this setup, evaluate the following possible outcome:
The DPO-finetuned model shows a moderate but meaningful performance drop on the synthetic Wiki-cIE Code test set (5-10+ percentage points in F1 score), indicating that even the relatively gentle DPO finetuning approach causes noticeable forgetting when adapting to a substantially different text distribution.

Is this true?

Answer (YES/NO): NO